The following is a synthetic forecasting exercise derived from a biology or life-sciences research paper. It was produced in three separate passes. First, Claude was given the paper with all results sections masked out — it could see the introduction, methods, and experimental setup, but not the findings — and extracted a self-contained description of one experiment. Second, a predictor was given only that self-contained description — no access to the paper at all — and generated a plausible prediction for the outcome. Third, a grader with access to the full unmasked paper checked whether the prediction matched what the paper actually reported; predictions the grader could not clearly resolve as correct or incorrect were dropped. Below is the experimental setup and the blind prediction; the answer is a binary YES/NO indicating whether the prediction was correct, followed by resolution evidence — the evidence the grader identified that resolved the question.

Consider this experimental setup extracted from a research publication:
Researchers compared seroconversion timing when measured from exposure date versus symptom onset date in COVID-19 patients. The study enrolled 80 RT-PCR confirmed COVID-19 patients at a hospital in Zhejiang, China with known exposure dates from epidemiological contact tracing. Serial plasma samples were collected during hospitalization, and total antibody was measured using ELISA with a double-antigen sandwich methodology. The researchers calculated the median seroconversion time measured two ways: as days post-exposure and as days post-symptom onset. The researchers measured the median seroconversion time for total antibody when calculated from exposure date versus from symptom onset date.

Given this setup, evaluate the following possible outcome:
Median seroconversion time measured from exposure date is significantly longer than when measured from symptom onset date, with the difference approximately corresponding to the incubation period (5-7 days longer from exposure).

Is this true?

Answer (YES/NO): YES